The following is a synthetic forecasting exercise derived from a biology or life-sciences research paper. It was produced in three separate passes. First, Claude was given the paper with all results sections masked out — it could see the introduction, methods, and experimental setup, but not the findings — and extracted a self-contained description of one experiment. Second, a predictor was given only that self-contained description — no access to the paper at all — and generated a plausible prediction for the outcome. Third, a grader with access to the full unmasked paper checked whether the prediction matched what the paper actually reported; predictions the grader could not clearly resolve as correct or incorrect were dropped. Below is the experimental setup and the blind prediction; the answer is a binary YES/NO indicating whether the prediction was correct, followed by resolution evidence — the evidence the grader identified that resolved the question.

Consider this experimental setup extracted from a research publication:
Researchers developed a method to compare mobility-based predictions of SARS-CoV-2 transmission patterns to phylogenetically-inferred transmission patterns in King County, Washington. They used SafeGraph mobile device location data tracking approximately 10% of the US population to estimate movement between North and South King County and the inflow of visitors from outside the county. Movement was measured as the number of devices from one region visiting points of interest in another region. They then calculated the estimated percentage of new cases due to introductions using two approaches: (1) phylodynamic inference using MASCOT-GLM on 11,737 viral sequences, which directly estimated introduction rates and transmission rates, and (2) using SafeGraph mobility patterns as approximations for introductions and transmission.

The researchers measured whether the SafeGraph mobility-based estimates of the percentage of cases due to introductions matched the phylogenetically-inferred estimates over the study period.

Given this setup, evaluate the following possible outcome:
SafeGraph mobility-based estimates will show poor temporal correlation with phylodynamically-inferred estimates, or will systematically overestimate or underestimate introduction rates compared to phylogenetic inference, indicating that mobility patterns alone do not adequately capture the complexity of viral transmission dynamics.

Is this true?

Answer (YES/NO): NO